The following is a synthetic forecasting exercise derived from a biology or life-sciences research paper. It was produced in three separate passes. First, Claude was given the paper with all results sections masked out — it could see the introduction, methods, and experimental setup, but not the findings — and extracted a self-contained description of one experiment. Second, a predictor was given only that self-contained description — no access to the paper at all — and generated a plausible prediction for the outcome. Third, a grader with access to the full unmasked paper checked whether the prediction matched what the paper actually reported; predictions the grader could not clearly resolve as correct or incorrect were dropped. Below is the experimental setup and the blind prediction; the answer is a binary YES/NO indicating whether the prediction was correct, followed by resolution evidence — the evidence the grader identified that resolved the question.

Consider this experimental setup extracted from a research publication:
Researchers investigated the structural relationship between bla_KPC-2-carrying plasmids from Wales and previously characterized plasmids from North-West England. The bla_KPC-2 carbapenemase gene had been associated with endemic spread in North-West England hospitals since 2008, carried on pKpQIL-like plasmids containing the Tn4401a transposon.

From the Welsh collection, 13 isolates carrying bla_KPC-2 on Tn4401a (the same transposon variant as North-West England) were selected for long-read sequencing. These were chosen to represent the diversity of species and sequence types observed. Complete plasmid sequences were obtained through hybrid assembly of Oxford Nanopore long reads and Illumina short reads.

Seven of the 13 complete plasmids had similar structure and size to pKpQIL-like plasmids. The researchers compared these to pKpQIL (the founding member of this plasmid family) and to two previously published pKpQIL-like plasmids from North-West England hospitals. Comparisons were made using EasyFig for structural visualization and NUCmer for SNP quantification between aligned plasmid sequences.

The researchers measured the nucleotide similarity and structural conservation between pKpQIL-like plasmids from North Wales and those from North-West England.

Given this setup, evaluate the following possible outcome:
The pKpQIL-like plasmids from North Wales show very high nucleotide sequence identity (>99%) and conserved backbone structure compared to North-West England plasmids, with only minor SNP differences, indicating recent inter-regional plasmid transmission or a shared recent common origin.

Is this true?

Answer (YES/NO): YES